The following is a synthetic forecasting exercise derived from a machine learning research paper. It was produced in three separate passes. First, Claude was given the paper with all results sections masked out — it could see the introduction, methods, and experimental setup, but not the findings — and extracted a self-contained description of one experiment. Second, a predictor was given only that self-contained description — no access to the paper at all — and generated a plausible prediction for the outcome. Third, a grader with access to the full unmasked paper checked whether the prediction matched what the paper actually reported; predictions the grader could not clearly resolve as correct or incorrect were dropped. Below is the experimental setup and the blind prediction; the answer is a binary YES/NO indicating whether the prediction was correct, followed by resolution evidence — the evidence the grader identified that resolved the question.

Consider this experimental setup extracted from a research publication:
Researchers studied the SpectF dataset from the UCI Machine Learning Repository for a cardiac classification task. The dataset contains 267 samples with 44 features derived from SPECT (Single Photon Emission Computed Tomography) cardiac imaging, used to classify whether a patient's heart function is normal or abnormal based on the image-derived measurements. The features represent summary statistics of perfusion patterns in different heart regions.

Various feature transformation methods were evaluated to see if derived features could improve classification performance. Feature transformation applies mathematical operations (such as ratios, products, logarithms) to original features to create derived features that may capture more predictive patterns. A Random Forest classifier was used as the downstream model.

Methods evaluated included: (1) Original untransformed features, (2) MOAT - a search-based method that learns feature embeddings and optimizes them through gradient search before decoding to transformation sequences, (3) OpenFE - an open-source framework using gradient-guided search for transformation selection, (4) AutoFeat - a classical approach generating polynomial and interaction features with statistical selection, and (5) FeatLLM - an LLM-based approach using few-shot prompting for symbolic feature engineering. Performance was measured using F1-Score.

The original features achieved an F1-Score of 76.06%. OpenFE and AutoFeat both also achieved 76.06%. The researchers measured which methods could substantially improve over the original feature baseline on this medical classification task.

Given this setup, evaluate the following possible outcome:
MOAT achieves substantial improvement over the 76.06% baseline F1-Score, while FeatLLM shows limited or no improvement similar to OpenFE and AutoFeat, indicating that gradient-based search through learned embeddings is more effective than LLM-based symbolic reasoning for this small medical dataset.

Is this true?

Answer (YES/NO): NO